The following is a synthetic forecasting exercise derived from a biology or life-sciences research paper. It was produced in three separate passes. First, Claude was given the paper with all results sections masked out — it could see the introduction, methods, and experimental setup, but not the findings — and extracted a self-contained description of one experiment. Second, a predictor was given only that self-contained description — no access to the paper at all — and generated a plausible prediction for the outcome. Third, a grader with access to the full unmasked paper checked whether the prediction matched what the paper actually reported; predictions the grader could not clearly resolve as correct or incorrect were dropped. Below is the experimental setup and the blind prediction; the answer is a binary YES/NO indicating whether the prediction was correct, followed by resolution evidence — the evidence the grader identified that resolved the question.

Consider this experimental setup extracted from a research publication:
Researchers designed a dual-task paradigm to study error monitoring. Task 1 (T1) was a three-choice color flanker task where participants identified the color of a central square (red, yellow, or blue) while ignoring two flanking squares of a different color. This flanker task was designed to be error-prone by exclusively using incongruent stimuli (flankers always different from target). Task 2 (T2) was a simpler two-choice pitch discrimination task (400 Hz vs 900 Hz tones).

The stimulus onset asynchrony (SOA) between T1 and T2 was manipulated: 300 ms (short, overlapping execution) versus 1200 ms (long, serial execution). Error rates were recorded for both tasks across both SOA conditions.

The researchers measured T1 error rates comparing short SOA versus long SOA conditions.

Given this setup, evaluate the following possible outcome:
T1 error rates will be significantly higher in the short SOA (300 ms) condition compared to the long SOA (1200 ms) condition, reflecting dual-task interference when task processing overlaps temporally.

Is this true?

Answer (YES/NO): NO